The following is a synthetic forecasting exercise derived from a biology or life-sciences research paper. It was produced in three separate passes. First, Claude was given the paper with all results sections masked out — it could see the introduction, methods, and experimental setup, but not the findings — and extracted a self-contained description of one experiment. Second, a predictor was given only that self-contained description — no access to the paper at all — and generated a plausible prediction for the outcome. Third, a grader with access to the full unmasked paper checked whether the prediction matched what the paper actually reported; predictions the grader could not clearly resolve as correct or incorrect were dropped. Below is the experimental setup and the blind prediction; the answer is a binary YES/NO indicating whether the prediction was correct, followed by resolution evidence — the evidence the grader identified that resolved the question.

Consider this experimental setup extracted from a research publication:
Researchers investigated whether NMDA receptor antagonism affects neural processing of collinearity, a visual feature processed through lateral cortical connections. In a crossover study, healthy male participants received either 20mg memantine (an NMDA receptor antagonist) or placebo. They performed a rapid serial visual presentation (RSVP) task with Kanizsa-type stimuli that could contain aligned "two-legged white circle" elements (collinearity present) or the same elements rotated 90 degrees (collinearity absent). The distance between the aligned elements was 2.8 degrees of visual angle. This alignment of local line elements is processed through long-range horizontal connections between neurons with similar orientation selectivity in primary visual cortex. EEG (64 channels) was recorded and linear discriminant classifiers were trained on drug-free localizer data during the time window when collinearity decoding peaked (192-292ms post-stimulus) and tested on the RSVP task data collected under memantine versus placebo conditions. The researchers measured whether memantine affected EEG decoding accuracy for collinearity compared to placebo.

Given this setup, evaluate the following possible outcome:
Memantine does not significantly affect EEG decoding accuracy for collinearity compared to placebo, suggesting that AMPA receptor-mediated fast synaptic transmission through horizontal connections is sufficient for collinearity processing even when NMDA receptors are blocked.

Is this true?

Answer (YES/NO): YES